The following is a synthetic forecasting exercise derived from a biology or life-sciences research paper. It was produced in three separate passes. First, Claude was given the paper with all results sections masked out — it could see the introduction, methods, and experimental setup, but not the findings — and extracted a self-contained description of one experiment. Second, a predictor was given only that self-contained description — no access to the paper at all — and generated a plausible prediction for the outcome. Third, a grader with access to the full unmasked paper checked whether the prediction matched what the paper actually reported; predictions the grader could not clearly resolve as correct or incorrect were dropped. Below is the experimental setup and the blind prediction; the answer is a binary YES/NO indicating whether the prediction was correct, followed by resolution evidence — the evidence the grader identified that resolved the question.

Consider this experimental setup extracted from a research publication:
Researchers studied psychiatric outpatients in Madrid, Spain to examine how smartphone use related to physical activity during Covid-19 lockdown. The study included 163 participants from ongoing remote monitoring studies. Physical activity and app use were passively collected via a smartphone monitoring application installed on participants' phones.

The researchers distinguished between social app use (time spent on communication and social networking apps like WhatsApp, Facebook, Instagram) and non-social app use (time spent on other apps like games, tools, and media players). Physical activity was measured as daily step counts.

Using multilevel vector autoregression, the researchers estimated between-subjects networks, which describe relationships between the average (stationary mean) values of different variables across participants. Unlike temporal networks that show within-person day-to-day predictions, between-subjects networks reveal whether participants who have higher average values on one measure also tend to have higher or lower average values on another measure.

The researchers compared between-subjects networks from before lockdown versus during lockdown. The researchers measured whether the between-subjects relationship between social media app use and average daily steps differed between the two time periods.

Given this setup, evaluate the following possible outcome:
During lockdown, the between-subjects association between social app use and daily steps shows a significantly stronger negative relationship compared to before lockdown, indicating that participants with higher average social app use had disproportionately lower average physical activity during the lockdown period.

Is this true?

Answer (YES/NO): NO